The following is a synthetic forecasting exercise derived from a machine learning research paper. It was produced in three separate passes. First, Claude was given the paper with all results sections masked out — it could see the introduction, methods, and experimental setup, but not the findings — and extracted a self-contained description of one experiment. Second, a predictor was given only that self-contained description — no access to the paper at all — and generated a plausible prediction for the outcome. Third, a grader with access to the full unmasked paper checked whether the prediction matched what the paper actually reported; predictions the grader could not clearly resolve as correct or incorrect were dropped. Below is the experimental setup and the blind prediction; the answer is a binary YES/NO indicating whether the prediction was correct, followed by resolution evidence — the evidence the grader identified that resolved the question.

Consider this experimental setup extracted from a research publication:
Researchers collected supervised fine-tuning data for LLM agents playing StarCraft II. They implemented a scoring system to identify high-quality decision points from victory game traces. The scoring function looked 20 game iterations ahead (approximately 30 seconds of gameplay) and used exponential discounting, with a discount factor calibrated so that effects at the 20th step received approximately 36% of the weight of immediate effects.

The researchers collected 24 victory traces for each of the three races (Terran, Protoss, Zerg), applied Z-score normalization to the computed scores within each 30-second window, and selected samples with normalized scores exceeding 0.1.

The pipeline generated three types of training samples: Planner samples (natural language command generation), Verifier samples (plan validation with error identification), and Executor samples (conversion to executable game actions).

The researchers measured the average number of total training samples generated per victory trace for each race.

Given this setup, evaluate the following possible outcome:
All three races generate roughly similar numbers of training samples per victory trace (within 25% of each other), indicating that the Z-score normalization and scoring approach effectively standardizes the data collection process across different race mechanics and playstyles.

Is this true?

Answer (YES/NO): NO